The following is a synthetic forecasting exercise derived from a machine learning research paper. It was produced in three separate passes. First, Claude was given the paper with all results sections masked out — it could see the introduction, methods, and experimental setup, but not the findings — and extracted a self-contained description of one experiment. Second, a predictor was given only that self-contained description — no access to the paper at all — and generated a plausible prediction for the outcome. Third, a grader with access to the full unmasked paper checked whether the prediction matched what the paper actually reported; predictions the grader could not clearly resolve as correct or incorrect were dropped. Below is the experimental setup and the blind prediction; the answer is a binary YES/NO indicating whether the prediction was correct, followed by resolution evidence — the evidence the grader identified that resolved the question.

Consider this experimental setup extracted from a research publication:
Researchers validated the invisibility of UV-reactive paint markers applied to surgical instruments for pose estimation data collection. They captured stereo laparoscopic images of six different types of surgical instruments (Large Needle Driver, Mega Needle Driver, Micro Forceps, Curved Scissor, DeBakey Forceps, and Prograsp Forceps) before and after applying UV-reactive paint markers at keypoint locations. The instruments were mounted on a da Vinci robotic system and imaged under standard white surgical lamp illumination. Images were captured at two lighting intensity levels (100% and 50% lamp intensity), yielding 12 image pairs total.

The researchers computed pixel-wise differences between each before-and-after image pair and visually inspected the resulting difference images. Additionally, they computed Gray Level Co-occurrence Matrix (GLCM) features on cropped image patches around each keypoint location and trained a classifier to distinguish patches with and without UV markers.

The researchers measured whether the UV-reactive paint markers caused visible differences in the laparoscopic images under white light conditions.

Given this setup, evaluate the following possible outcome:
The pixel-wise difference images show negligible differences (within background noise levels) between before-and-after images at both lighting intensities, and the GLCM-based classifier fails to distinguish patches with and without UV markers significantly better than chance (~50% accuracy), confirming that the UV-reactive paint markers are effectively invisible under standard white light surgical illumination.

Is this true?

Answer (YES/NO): YES